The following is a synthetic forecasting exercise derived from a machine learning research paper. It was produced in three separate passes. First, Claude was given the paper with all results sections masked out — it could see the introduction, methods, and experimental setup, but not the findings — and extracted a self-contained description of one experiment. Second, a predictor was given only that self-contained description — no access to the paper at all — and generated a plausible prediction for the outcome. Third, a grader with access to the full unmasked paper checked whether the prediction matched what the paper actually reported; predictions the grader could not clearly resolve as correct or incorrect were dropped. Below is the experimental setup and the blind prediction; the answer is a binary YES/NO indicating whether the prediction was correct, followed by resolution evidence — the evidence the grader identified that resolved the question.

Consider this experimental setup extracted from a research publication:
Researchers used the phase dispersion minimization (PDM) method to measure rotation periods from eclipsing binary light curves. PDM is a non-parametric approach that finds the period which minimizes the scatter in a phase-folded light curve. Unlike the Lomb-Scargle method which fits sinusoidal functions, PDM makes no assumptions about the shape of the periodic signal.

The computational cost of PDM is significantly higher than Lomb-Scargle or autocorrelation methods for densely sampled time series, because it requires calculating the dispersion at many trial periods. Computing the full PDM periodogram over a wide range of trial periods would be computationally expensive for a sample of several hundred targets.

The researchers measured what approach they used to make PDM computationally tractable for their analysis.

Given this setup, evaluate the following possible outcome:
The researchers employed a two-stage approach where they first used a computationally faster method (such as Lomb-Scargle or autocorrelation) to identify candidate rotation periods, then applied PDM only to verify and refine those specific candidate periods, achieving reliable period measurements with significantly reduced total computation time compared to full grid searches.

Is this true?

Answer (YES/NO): YES